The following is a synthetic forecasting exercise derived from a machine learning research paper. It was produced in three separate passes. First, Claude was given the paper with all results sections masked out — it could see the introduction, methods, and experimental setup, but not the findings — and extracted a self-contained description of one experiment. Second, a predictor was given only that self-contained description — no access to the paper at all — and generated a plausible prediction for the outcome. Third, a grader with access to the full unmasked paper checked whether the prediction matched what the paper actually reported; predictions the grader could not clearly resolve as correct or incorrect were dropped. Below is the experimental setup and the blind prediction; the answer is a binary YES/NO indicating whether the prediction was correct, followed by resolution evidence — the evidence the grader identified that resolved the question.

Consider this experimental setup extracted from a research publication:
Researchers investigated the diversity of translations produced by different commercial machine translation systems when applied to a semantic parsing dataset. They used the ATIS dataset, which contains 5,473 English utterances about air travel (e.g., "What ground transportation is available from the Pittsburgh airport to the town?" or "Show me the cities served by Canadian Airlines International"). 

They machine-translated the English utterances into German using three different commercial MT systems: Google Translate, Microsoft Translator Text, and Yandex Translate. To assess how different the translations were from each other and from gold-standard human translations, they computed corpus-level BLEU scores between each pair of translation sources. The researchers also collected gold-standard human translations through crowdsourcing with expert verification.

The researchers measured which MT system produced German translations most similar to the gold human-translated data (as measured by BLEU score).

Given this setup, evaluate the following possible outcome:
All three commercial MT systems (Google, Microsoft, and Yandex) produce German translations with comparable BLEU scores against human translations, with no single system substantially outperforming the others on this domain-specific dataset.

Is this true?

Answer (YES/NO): NO